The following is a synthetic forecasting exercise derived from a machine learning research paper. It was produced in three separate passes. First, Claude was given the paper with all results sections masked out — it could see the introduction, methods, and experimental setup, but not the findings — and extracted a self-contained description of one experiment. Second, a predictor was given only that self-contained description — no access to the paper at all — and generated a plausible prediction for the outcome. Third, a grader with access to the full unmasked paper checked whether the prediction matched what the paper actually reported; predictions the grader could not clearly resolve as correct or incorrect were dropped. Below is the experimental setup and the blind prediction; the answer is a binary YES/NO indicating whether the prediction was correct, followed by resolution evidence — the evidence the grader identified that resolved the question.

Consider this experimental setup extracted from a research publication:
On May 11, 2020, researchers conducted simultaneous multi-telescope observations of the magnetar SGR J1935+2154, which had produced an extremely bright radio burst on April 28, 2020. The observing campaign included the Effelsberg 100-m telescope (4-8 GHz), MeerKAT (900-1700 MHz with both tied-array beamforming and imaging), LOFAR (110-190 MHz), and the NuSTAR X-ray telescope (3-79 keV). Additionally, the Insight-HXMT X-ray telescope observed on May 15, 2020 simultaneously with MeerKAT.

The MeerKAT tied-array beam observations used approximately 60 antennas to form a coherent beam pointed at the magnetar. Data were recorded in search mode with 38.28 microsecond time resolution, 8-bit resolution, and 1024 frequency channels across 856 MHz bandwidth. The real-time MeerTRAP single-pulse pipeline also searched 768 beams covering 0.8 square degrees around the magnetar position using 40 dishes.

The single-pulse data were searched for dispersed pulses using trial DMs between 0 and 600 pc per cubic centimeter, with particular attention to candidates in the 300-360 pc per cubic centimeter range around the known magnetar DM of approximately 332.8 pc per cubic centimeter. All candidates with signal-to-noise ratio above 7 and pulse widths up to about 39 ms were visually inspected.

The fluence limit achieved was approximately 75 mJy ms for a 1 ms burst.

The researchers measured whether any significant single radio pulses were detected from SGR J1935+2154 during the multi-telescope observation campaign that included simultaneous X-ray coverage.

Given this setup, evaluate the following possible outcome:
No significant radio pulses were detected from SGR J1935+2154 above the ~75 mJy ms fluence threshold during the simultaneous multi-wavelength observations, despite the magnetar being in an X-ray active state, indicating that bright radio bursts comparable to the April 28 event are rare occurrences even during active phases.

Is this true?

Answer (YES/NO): YES